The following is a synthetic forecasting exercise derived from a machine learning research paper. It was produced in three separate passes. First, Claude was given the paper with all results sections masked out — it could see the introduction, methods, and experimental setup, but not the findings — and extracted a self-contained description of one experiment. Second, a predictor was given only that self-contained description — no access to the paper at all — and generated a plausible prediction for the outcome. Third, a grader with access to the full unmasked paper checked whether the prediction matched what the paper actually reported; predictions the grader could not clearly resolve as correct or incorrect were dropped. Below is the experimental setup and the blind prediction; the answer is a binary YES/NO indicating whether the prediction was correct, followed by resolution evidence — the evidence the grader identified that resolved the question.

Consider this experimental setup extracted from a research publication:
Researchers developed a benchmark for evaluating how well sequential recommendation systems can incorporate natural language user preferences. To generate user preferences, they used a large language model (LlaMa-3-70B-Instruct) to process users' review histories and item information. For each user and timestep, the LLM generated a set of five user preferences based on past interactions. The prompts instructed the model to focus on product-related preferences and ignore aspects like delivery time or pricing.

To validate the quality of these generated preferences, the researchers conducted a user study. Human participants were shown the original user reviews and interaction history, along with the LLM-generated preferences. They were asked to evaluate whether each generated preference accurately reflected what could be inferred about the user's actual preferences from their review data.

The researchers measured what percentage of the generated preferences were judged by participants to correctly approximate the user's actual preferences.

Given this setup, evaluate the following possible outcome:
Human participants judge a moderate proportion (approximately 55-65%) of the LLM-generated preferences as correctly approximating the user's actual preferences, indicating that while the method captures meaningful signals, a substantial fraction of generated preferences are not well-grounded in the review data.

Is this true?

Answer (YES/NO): NO